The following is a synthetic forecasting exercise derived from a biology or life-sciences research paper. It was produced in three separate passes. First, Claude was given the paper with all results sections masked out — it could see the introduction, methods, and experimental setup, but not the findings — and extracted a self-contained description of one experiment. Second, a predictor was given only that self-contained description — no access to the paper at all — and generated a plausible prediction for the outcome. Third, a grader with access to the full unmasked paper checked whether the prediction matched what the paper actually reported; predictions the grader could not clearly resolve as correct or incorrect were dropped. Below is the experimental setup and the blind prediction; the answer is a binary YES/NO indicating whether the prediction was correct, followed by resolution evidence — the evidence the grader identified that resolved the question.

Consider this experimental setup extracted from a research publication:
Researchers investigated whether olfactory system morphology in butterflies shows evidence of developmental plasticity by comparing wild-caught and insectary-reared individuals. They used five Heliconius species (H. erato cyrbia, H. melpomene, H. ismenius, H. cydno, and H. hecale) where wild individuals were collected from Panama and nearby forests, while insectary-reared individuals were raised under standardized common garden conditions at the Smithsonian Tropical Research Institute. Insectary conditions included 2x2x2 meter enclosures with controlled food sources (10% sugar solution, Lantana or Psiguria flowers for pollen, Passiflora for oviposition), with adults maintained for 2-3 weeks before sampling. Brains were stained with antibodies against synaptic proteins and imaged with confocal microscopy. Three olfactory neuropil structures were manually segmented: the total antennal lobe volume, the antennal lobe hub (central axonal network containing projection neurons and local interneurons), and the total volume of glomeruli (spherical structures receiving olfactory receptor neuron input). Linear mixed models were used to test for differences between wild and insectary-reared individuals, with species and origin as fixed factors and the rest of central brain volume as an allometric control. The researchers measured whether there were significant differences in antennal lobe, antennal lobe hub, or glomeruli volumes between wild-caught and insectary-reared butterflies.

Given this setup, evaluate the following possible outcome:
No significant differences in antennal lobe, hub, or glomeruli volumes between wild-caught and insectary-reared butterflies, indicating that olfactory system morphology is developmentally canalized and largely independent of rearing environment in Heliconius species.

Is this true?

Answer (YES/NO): NO